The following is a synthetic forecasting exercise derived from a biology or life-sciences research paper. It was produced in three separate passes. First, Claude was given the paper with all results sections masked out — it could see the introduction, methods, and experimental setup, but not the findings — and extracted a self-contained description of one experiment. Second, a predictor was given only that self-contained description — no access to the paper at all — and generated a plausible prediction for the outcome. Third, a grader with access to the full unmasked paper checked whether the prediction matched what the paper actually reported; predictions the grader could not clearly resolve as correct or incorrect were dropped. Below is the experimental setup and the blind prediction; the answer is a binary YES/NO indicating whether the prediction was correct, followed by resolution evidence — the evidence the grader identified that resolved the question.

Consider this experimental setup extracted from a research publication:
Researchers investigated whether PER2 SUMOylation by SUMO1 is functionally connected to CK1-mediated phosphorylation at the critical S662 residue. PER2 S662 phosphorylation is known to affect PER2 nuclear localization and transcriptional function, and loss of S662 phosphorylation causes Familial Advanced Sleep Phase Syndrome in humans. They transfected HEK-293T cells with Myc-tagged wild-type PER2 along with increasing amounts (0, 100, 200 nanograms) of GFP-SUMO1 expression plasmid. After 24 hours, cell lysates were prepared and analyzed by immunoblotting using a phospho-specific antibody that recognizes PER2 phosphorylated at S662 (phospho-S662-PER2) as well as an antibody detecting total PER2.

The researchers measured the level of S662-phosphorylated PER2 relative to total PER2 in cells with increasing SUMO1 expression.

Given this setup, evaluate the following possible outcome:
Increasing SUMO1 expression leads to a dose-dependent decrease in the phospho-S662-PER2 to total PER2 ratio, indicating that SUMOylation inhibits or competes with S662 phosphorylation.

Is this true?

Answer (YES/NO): NO